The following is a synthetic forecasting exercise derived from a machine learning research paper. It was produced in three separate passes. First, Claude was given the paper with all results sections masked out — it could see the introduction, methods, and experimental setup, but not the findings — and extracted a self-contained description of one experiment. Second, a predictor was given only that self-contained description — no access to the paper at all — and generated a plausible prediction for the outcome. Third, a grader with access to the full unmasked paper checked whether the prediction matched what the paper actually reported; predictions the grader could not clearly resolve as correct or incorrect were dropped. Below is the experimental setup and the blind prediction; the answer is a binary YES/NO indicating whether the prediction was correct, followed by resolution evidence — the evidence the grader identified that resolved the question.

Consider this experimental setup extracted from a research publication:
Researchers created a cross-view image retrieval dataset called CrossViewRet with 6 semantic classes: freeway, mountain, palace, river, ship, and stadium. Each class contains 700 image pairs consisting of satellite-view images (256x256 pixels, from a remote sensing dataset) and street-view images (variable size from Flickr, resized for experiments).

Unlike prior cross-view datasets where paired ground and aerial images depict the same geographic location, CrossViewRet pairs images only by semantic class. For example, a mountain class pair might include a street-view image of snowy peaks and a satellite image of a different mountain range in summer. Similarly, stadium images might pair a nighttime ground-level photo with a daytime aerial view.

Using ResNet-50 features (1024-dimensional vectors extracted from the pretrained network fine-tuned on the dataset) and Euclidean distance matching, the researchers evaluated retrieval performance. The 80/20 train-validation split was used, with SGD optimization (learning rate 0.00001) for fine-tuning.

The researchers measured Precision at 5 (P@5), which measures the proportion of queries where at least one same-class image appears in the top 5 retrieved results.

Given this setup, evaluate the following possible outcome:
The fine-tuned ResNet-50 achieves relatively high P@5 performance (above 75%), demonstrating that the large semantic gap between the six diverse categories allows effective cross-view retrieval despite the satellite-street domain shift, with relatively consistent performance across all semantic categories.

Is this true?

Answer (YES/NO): NO